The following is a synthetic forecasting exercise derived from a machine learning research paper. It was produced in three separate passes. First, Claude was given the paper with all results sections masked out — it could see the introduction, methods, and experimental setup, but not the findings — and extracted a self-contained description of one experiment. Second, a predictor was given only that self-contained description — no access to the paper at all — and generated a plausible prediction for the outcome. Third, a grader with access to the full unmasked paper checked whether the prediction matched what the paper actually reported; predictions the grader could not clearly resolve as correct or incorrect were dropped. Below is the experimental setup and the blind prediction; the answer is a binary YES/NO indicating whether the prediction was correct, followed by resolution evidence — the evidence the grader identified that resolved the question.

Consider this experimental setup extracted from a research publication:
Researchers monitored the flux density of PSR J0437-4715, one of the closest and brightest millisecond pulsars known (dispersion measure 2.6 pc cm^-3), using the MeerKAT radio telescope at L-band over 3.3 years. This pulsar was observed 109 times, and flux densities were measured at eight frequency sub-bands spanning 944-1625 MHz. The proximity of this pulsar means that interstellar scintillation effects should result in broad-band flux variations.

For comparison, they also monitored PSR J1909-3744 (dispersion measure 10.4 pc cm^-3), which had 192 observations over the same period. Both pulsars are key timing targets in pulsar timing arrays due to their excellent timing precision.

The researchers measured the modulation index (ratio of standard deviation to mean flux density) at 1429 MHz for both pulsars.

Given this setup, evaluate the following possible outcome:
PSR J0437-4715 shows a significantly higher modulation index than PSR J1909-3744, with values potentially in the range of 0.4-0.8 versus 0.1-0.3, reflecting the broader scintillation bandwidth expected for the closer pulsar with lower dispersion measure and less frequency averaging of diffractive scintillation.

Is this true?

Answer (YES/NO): NO